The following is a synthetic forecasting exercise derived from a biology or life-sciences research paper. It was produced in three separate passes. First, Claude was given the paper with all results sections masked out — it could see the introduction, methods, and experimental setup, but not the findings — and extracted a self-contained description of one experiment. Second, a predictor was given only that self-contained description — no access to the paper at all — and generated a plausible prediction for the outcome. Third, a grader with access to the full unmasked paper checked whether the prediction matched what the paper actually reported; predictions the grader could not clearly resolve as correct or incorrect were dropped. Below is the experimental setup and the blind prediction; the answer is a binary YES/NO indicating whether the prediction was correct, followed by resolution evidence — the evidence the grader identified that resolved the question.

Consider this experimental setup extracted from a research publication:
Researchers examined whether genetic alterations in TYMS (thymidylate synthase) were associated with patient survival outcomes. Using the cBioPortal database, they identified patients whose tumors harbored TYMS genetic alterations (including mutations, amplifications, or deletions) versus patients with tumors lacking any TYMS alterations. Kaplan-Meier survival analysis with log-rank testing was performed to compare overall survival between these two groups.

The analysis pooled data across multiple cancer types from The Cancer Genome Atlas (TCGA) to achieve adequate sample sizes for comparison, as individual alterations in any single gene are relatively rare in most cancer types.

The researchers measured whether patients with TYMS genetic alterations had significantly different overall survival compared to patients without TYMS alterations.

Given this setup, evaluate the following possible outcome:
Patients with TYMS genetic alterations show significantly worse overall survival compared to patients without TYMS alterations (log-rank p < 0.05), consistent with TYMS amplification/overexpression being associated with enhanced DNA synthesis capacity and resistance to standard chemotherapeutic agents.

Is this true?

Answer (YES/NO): YES